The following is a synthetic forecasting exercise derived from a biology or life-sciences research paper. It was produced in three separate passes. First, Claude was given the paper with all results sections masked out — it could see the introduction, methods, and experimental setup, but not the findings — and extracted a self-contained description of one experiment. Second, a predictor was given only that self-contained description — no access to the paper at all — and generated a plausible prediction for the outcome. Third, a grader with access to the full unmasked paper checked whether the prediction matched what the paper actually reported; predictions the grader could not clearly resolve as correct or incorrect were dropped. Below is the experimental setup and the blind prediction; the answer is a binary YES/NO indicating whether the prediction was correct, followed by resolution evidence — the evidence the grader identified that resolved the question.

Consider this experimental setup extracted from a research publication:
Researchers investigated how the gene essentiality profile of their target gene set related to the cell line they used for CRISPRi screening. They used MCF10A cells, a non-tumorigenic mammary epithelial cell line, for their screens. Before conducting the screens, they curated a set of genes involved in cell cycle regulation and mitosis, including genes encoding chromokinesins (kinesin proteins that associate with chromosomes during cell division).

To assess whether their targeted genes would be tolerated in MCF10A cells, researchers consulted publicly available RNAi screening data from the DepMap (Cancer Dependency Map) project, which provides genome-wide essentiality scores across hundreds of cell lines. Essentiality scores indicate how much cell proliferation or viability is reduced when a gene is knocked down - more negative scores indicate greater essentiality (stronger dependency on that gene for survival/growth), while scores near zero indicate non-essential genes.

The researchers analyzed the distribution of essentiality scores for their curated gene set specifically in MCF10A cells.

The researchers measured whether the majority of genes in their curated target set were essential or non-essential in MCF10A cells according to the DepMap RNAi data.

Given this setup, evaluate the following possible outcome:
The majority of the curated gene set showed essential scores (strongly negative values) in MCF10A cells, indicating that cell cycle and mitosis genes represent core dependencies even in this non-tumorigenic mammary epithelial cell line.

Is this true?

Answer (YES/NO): NO